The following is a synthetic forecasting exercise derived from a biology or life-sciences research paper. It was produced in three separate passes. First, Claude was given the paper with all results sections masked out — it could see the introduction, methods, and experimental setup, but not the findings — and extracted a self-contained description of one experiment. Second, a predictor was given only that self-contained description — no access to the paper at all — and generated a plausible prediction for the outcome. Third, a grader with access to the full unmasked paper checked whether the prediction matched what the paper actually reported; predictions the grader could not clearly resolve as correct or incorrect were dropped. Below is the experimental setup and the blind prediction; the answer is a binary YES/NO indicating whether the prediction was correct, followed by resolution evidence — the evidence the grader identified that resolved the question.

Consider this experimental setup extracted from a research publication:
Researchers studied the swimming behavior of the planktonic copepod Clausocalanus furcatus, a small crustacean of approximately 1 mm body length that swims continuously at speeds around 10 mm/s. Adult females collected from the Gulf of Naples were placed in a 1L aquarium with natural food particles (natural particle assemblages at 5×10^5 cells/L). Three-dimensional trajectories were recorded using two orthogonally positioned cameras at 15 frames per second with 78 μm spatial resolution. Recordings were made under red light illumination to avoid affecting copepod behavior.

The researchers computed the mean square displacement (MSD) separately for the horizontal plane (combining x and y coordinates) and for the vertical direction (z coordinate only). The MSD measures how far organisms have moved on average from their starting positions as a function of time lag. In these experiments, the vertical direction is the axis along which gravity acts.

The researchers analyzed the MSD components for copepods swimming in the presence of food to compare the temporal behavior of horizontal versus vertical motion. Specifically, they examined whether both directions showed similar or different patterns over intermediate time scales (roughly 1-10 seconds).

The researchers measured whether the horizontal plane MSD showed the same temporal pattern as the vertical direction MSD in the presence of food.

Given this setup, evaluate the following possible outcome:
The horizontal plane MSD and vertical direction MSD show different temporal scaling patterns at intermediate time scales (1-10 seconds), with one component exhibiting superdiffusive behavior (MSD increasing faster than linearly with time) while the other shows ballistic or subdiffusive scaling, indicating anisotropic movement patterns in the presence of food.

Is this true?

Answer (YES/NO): YES